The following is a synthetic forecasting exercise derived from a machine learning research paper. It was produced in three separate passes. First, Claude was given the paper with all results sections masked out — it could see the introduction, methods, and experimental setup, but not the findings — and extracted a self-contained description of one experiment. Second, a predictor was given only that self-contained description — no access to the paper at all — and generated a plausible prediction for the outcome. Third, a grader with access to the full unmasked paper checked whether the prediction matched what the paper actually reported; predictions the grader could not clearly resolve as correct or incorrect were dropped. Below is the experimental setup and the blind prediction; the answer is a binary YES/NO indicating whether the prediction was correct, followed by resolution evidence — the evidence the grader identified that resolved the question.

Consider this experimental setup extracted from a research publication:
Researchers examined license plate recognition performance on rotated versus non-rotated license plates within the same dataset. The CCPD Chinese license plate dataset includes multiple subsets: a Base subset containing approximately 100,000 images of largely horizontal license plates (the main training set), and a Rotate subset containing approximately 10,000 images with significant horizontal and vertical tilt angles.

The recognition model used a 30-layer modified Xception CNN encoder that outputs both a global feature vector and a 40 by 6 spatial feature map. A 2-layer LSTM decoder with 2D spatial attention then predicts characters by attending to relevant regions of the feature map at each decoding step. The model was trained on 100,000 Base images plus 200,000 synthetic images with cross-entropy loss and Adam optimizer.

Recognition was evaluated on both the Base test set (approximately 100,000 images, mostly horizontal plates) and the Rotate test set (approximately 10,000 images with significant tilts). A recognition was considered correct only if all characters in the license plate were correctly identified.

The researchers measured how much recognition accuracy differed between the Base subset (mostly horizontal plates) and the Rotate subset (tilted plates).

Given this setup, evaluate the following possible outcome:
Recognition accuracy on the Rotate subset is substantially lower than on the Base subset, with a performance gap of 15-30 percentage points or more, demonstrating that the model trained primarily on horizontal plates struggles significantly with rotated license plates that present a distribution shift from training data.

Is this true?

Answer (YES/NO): NO